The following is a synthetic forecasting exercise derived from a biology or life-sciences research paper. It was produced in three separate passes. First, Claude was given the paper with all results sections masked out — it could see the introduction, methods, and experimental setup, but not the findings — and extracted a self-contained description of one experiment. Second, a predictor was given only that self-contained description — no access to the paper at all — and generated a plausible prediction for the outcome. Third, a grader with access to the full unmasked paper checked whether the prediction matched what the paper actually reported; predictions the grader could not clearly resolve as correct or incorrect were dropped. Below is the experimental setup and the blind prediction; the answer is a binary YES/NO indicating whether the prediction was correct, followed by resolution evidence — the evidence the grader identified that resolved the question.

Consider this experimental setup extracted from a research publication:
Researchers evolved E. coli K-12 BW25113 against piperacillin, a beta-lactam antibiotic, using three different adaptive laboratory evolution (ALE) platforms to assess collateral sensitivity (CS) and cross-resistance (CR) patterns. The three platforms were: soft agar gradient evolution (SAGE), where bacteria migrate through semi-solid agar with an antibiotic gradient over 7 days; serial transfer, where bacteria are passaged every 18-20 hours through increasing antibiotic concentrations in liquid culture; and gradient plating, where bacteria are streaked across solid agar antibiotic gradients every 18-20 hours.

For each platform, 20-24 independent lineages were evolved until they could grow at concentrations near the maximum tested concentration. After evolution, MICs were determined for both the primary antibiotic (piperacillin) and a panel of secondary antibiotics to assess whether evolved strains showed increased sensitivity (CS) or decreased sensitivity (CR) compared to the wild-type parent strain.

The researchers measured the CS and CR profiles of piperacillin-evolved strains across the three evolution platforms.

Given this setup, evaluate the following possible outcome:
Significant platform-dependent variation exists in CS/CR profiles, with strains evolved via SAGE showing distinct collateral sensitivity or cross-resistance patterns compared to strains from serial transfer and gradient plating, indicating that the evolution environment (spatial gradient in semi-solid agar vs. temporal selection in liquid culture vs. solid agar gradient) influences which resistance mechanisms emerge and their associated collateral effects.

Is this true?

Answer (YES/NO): YES